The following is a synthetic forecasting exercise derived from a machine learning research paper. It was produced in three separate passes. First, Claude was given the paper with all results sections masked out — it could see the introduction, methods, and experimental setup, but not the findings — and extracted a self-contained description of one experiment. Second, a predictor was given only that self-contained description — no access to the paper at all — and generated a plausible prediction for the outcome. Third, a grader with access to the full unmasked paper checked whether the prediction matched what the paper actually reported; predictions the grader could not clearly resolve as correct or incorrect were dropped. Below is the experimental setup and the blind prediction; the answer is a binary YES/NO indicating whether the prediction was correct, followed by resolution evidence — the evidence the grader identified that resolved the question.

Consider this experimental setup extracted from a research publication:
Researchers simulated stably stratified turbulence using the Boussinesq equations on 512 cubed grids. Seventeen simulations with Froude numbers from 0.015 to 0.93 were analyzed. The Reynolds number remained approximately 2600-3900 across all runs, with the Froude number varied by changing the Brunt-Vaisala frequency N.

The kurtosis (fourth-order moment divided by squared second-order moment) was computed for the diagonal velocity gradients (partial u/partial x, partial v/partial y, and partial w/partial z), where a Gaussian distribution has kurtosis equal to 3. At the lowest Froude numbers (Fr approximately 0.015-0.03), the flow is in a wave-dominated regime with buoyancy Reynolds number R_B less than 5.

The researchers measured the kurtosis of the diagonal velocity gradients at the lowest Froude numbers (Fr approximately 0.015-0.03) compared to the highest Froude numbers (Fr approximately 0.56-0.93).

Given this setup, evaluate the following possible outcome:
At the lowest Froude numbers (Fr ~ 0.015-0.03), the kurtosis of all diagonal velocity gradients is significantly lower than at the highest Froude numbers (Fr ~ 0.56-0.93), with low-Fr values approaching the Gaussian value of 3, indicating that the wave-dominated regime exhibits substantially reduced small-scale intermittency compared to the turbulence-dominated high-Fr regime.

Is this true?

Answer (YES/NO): NO